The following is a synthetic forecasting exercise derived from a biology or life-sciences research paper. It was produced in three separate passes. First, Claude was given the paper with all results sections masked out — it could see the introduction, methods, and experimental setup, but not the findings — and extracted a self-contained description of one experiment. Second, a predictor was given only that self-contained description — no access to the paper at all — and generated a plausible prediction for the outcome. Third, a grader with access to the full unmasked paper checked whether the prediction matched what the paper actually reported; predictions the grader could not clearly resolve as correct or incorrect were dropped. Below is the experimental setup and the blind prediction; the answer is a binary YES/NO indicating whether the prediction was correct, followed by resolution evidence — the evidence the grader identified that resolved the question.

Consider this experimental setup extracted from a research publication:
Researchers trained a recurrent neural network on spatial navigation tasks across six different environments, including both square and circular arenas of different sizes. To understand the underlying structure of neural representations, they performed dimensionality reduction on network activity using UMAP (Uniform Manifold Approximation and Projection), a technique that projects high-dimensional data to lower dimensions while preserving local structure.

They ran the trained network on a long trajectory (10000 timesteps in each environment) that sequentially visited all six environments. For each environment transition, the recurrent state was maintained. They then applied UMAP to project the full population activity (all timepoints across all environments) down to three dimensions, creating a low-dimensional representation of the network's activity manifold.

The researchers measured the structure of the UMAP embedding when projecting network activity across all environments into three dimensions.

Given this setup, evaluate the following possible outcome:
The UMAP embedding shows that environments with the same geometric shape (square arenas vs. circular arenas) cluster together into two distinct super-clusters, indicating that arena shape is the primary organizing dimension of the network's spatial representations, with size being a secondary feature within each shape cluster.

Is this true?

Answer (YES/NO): NO